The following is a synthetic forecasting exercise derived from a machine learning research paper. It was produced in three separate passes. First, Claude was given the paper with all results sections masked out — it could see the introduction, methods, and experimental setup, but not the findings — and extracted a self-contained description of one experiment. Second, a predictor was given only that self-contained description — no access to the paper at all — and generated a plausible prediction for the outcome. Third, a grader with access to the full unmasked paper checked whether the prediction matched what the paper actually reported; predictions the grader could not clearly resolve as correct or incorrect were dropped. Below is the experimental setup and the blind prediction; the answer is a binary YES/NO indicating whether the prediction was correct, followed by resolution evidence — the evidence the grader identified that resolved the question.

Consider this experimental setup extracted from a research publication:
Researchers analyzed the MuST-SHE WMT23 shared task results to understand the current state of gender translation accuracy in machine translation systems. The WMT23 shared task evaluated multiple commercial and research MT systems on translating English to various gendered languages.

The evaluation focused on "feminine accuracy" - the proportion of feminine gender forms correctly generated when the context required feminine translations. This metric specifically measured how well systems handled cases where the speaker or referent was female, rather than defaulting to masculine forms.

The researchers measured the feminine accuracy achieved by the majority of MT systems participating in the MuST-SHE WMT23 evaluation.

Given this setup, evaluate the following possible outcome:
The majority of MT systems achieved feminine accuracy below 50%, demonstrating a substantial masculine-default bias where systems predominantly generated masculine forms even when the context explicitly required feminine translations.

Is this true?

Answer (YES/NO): YES